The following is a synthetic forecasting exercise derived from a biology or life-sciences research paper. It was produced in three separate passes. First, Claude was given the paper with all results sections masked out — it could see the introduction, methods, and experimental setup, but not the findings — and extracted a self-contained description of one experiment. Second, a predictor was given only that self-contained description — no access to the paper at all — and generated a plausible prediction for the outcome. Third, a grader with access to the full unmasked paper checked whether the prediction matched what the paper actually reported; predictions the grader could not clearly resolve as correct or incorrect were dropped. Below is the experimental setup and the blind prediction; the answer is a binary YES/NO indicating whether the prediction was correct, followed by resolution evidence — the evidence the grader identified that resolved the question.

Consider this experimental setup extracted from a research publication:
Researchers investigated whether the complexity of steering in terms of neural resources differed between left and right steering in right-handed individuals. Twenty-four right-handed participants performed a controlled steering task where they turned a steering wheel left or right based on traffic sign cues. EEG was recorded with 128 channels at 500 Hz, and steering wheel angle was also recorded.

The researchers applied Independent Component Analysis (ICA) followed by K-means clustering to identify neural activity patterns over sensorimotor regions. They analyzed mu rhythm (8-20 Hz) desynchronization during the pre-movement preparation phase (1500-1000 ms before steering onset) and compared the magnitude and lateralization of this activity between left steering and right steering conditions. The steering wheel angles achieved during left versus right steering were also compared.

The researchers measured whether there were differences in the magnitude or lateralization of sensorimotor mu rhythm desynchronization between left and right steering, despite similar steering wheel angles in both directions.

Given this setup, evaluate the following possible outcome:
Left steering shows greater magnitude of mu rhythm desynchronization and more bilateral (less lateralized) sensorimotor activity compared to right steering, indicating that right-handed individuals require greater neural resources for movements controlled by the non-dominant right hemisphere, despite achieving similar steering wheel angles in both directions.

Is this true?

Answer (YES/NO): NO